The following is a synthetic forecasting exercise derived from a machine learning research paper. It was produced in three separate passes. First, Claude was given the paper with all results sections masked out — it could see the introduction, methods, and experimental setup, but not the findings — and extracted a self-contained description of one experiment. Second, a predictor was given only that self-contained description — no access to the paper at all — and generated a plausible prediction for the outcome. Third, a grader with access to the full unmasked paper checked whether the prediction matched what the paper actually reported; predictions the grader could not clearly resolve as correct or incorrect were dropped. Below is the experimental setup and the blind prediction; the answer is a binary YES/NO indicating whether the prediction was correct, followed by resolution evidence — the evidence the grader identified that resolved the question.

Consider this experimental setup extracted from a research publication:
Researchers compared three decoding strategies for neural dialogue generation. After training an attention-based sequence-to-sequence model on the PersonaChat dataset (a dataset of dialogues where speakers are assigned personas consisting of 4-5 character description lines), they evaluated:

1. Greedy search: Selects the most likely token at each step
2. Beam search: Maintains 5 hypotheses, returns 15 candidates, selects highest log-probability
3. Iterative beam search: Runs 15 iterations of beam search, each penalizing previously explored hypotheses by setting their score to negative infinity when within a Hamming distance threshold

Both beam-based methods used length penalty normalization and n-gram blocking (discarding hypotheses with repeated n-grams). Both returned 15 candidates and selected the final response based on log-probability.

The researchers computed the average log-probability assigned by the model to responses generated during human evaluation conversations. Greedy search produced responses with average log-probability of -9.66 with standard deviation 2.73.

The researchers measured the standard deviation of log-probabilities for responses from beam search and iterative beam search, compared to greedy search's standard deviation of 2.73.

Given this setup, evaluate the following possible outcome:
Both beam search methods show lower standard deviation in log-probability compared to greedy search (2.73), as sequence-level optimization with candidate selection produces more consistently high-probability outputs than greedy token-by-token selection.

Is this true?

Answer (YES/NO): YES